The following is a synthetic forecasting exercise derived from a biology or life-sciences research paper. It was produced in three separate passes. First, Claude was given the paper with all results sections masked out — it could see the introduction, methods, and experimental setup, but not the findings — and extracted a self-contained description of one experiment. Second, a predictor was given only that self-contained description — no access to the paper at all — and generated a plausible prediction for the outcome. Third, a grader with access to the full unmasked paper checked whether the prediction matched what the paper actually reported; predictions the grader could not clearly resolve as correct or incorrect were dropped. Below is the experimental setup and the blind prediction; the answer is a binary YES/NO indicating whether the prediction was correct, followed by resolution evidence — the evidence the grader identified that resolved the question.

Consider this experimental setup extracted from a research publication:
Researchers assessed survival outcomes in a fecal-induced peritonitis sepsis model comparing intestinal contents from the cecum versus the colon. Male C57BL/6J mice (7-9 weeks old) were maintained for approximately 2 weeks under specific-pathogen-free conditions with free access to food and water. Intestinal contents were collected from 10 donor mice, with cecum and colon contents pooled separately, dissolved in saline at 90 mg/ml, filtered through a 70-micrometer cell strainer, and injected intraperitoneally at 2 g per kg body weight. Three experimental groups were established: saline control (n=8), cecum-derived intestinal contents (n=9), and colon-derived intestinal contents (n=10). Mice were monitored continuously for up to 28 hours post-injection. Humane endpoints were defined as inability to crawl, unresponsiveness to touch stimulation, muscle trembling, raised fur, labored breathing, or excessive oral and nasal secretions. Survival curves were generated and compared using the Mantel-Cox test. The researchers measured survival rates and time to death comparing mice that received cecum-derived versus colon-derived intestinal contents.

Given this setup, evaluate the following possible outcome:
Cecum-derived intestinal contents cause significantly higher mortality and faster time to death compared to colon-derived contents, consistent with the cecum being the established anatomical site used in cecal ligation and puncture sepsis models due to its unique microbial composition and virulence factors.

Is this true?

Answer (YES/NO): YES